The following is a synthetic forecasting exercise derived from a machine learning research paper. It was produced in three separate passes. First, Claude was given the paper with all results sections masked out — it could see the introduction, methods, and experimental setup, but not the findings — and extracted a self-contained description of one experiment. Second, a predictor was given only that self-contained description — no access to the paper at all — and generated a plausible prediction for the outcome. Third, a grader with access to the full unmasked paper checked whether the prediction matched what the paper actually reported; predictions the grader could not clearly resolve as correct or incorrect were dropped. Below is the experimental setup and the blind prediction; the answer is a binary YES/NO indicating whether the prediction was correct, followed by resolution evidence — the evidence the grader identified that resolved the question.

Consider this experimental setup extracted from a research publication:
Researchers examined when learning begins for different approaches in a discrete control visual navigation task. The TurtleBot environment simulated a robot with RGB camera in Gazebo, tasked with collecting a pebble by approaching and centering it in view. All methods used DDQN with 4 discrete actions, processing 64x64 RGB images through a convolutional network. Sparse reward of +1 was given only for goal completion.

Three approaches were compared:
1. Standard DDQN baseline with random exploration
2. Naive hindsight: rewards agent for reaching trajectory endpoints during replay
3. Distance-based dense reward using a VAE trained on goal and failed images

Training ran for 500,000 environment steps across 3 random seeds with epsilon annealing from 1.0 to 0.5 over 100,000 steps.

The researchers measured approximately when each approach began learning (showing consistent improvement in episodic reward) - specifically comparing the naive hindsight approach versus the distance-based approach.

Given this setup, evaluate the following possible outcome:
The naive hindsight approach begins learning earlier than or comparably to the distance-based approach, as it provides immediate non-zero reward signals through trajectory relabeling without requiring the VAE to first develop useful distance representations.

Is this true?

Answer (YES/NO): YES